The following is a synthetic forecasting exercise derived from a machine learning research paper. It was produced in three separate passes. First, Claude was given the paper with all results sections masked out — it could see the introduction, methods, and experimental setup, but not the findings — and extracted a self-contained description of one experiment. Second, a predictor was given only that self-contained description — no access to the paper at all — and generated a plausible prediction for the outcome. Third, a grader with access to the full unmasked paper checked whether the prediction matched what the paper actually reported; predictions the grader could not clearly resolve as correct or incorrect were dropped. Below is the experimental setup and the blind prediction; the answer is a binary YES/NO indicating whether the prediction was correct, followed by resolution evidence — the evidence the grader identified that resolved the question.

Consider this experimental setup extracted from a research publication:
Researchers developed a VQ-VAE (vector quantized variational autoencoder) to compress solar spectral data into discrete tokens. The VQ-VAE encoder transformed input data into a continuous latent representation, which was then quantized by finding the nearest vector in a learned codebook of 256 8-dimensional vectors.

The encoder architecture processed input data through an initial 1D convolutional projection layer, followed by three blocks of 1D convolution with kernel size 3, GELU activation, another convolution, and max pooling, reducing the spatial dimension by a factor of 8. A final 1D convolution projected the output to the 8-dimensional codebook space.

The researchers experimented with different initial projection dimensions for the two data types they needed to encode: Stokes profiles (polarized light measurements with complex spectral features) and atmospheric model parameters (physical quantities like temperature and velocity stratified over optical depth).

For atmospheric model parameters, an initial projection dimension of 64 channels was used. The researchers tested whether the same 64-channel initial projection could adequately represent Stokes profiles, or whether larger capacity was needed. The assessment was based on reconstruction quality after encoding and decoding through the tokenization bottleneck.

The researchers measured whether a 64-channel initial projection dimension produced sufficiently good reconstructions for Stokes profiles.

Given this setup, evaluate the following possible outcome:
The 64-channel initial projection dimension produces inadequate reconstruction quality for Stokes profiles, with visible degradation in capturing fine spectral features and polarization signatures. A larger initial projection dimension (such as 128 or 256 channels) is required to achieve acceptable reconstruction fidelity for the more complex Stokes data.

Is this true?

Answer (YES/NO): YES